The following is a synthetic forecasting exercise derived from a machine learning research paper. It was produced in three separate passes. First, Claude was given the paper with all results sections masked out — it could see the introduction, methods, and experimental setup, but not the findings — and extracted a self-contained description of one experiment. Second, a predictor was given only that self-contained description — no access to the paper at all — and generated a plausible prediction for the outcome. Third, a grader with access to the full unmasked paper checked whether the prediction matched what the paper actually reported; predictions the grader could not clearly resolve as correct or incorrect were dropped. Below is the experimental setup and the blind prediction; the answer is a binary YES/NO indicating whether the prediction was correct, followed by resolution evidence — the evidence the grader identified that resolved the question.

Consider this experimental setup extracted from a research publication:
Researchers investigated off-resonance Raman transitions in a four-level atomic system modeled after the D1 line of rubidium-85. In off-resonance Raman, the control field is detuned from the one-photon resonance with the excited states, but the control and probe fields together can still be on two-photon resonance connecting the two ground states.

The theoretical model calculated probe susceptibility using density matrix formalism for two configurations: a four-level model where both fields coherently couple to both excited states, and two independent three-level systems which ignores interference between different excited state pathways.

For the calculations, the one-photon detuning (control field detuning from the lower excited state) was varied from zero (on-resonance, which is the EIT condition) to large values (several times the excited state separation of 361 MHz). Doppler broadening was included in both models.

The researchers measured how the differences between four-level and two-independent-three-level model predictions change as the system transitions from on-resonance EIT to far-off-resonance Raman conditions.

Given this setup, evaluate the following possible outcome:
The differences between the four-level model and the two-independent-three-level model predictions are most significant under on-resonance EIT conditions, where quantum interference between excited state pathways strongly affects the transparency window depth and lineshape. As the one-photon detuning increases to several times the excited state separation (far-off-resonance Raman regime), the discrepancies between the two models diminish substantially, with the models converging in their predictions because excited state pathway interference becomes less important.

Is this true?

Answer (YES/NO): NO